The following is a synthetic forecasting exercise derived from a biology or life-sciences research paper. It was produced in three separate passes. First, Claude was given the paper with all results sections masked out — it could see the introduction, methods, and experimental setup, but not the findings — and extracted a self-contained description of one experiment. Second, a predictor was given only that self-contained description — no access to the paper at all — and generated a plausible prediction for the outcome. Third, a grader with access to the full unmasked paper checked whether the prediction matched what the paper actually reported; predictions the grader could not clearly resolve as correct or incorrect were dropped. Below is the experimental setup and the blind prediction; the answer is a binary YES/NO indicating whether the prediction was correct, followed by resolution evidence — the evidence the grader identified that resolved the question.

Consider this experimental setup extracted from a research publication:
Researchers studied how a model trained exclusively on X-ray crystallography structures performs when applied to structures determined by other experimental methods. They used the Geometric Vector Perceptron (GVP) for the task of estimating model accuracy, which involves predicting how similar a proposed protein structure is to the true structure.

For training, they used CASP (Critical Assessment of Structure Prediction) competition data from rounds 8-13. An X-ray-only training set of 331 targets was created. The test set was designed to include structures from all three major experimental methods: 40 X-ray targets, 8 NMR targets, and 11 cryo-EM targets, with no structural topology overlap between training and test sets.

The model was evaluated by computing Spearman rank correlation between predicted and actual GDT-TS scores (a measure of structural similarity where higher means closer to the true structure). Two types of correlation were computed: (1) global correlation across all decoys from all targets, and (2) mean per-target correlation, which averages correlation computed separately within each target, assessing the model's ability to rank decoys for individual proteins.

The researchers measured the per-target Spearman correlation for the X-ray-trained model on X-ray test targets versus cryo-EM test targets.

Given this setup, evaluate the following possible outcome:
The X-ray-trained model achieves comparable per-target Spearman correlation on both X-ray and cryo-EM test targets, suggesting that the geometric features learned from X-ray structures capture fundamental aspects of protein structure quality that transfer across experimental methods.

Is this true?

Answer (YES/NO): NO